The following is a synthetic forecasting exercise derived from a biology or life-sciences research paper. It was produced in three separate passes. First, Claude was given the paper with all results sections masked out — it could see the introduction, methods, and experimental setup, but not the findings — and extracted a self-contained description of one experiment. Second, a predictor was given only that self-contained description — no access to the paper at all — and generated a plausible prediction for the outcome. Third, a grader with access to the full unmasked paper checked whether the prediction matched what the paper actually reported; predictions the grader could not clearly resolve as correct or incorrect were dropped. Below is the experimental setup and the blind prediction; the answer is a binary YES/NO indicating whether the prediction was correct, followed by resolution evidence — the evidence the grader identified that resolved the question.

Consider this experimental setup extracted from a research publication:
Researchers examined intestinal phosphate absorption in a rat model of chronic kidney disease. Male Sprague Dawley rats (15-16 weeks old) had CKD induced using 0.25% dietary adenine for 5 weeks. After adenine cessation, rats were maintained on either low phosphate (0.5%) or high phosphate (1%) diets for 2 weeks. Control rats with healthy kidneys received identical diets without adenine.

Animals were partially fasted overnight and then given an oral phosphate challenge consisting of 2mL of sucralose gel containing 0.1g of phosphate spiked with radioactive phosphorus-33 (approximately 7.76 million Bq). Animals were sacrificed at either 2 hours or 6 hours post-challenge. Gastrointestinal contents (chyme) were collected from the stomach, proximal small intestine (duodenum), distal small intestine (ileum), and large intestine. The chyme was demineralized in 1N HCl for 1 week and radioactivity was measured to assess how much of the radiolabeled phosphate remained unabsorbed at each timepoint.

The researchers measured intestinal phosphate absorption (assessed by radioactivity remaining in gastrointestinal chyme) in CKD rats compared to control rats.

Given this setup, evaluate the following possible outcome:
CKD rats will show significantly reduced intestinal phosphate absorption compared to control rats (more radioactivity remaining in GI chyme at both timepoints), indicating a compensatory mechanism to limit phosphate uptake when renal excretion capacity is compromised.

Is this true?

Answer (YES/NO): NO